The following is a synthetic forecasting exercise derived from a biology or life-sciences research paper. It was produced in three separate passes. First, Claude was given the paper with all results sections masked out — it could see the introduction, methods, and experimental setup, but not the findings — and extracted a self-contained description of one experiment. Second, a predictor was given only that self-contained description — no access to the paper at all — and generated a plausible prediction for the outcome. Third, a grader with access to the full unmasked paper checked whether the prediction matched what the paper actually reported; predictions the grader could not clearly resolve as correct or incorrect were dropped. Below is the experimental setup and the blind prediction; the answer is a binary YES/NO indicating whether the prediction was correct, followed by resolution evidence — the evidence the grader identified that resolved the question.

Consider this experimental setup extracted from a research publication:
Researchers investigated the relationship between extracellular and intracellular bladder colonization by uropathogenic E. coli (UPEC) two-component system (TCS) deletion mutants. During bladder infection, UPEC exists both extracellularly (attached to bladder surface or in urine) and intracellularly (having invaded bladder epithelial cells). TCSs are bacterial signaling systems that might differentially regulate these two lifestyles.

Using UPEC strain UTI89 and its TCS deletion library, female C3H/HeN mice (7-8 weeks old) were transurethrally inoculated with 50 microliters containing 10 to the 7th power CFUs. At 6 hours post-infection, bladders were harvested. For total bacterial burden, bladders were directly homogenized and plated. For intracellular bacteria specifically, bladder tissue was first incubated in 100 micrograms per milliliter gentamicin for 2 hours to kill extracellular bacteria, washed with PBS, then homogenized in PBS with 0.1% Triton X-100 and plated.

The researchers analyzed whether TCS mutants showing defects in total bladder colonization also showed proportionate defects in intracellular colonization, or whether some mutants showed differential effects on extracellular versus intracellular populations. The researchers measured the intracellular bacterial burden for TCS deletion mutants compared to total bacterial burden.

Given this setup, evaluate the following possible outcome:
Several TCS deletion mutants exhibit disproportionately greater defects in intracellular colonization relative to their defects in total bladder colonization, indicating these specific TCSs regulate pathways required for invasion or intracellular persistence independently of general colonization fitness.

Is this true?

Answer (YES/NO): NO